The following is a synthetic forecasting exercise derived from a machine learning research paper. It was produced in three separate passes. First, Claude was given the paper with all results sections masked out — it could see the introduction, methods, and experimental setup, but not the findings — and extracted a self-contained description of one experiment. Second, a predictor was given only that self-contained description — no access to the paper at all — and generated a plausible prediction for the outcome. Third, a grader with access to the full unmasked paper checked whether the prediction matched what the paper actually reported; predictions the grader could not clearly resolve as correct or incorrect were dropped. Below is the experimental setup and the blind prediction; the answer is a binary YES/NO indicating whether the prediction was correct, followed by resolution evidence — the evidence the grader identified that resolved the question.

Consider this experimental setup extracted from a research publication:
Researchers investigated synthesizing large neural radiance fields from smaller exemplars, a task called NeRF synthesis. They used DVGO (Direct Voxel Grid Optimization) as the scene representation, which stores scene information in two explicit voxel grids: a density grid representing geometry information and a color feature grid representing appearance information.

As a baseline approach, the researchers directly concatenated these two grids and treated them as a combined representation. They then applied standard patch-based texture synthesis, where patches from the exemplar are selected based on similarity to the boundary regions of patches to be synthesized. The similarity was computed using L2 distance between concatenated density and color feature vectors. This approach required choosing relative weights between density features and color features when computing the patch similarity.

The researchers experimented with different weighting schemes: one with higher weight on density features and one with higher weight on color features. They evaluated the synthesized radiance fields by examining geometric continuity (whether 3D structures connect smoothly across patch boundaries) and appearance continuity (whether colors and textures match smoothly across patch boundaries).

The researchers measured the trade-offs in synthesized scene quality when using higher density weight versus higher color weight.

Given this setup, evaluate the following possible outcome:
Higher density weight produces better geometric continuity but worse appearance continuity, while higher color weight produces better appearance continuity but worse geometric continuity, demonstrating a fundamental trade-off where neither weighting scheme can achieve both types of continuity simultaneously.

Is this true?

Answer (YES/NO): YES